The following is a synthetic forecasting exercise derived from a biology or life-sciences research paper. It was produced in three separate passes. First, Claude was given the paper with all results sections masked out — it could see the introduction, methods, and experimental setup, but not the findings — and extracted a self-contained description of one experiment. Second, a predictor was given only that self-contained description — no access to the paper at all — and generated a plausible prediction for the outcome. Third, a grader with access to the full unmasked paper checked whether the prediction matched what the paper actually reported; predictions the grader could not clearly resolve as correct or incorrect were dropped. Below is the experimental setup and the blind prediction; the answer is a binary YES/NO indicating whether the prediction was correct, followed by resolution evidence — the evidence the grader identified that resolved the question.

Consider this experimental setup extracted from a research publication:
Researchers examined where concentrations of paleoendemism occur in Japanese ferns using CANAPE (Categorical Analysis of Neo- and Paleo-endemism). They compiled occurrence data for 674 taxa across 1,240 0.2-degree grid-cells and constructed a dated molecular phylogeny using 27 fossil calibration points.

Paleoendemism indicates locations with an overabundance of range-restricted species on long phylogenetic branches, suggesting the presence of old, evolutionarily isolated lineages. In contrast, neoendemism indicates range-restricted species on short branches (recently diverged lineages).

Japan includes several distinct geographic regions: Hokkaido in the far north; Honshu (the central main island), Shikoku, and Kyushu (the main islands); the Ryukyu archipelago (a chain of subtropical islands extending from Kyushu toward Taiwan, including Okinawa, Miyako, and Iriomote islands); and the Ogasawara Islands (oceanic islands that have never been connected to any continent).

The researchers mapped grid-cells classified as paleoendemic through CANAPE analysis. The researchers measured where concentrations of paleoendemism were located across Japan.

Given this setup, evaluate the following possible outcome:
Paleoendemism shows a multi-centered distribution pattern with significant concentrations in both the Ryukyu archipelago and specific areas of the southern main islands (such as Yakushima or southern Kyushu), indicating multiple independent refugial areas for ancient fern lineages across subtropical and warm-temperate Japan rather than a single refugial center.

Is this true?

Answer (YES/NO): NO